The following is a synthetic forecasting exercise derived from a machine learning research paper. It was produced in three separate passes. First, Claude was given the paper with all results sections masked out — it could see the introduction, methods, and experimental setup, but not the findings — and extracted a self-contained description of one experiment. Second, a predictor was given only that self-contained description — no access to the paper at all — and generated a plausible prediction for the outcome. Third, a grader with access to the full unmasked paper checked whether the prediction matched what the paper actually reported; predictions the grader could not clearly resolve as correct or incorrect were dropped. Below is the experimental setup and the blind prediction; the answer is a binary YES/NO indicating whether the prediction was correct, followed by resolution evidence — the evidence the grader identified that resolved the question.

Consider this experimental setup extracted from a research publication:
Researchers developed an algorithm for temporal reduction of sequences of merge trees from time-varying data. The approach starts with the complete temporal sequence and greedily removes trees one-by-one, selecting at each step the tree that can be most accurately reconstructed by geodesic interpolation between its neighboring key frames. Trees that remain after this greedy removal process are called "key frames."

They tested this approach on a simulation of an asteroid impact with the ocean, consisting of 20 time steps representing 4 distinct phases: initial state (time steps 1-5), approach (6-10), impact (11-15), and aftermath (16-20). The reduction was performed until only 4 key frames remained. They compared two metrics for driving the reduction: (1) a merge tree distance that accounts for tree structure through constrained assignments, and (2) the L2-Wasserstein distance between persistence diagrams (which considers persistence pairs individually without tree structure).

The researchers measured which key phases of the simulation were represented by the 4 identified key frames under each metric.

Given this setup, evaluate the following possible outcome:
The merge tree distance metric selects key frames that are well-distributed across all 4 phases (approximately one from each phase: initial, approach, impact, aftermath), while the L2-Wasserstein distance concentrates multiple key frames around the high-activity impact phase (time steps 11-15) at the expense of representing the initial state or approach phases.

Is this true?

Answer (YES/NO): NO